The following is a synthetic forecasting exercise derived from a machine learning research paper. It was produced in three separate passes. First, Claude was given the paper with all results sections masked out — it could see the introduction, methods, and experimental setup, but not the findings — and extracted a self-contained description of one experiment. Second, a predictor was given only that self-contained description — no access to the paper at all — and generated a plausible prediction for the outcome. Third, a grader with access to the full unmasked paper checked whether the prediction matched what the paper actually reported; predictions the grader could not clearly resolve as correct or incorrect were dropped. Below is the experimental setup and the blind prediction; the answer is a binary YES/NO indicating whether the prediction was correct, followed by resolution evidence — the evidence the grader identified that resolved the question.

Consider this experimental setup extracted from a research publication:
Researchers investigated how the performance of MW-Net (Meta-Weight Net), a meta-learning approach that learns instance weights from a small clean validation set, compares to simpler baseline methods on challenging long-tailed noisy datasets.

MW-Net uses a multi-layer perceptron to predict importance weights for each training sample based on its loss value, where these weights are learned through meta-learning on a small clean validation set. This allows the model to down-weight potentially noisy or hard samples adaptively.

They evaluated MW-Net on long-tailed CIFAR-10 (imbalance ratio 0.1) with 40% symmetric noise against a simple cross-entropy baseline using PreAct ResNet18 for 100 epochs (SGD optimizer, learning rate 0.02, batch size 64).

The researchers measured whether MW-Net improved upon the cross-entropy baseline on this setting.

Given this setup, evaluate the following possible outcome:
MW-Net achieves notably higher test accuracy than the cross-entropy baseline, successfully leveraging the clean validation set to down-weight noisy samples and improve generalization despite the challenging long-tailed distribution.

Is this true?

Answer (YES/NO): NO